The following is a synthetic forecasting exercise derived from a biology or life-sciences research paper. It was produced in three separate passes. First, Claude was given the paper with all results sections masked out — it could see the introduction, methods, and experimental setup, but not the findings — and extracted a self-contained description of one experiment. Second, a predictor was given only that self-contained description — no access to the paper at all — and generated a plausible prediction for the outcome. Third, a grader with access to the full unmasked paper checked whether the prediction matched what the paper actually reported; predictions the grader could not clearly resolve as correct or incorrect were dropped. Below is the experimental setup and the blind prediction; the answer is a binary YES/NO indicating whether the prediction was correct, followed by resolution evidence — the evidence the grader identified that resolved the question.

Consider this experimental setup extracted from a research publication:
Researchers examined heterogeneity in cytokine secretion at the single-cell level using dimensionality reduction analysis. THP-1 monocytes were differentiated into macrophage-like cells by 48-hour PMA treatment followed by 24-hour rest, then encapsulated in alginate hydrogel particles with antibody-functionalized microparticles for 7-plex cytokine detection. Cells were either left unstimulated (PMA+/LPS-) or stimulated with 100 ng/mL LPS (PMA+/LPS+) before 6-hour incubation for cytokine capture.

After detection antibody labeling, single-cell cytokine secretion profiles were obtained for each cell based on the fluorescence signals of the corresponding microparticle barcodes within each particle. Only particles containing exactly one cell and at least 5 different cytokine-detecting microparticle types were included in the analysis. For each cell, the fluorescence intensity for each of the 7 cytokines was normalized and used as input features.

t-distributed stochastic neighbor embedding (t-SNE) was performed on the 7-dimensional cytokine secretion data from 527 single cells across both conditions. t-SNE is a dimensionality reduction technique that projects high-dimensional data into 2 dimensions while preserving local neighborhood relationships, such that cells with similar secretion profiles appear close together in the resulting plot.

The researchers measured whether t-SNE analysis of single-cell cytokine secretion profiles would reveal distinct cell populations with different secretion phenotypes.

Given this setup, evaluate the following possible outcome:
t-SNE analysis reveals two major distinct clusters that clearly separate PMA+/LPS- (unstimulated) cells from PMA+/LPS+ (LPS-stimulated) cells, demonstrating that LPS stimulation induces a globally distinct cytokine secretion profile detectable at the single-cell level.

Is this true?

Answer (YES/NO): NO